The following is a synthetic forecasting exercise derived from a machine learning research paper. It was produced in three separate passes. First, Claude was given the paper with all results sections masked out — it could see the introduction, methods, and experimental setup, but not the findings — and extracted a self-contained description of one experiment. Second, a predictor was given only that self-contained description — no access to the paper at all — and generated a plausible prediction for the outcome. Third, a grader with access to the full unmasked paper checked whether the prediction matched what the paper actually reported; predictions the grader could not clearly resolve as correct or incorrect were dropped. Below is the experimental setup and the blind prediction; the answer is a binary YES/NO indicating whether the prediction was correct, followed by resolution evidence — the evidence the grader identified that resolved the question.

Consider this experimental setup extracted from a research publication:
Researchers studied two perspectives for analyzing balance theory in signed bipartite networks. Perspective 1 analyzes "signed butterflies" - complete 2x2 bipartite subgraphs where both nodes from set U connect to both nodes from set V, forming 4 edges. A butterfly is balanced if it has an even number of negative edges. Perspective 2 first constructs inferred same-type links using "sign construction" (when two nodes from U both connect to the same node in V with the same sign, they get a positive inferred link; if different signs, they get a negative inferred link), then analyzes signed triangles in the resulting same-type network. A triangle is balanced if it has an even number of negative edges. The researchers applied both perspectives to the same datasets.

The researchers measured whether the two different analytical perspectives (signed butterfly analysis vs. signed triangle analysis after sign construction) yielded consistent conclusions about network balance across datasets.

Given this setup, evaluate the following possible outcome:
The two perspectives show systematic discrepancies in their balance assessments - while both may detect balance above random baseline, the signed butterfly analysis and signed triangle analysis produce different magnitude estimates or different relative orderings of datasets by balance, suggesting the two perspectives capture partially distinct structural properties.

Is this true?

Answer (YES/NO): NO